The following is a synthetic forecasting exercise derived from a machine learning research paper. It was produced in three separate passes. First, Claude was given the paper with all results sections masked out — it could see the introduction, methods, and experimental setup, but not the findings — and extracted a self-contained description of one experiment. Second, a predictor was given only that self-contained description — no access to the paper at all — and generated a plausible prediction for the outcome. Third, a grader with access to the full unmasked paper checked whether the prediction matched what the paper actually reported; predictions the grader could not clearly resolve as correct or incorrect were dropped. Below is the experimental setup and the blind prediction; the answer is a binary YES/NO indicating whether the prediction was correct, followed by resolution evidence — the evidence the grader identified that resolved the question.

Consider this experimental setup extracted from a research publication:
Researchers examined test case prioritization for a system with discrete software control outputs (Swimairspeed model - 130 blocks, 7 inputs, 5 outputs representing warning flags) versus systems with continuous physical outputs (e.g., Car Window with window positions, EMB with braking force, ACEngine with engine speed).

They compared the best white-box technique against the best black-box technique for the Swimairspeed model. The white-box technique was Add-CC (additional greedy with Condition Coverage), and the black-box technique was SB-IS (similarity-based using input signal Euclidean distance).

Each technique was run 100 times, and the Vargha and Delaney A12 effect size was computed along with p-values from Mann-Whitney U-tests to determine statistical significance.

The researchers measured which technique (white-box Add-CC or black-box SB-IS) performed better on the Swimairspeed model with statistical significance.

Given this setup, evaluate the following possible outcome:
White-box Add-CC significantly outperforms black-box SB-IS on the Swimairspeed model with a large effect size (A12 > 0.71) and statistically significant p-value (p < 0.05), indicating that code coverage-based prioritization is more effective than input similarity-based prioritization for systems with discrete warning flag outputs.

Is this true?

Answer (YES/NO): NO